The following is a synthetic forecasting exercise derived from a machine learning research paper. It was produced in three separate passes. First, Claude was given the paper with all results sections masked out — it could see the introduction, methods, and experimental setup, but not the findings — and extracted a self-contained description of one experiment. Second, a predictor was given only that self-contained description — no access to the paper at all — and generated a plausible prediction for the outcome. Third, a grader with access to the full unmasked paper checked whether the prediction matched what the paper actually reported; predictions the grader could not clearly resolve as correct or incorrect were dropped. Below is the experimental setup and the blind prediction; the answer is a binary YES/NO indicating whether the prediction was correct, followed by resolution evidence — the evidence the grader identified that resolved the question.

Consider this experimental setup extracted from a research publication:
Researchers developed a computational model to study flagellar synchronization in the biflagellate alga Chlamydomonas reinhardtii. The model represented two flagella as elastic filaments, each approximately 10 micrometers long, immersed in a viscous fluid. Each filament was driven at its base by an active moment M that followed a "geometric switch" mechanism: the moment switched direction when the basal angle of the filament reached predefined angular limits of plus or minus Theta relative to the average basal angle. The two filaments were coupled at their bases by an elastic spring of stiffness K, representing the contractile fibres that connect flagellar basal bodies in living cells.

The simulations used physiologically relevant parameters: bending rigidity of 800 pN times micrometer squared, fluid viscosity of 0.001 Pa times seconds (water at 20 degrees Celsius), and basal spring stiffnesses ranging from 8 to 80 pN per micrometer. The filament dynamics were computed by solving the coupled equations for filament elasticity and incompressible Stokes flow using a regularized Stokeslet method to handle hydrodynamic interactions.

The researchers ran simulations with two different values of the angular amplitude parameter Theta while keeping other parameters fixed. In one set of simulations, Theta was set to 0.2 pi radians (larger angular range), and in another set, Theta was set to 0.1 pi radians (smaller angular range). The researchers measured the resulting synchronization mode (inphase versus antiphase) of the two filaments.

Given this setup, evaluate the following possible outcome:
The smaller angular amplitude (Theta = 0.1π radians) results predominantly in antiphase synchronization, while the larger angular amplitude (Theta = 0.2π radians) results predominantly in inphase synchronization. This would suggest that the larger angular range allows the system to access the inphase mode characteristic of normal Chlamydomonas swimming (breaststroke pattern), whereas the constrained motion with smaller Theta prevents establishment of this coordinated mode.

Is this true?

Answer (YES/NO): YES